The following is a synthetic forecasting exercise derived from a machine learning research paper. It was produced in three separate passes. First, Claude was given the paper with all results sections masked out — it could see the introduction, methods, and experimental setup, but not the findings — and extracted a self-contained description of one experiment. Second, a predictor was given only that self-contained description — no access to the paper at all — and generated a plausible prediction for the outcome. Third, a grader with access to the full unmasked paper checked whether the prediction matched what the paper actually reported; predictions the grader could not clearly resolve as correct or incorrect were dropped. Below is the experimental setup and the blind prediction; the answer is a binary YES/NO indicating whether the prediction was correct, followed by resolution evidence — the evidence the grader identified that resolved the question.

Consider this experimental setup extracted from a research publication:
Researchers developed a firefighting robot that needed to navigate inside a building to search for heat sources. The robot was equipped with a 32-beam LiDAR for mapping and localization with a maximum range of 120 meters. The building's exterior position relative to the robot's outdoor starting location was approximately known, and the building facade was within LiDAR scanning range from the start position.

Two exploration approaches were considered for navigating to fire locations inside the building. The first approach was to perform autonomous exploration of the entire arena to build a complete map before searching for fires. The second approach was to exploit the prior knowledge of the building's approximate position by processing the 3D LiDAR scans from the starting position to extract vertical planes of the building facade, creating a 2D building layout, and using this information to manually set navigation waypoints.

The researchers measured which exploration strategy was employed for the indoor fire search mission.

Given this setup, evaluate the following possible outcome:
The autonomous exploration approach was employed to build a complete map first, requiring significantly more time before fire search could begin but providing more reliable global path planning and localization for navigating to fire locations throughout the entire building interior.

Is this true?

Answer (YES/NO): NO